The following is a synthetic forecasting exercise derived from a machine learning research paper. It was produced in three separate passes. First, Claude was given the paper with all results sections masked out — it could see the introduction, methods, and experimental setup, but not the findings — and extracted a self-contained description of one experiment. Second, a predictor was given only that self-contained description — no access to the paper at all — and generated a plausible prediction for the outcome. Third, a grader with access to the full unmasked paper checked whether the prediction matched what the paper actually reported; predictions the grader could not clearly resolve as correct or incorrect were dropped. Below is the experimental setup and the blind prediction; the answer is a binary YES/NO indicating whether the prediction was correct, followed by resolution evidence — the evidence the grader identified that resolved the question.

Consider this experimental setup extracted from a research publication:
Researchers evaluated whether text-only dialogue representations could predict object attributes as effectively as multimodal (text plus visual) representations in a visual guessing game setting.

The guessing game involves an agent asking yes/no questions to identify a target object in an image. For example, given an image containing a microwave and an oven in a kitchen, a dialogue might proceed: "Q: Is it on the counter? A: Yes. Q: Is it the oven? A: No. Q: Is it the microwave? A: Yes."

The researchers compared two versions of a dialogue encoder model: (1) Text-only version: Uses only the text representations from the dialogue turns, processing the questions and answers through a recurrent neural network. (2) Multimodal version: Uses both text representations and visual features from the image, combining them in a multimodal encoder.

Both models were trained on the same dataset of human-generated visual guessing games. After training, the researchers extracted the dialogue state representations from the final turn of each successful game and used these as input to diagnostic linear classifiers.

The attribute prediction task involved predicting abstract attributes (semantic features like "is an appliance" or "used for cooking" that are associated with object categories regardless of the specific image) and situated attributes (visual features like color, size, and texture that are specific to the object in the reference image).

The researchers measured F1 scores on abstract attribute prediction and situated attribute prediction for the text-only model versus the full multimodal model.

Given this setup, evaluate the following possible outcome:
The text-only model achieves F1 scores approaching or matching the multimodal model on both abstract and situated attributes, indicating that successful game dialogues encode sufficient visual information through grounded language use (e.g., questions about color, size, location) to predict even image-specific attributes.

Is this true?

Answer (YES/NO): YES